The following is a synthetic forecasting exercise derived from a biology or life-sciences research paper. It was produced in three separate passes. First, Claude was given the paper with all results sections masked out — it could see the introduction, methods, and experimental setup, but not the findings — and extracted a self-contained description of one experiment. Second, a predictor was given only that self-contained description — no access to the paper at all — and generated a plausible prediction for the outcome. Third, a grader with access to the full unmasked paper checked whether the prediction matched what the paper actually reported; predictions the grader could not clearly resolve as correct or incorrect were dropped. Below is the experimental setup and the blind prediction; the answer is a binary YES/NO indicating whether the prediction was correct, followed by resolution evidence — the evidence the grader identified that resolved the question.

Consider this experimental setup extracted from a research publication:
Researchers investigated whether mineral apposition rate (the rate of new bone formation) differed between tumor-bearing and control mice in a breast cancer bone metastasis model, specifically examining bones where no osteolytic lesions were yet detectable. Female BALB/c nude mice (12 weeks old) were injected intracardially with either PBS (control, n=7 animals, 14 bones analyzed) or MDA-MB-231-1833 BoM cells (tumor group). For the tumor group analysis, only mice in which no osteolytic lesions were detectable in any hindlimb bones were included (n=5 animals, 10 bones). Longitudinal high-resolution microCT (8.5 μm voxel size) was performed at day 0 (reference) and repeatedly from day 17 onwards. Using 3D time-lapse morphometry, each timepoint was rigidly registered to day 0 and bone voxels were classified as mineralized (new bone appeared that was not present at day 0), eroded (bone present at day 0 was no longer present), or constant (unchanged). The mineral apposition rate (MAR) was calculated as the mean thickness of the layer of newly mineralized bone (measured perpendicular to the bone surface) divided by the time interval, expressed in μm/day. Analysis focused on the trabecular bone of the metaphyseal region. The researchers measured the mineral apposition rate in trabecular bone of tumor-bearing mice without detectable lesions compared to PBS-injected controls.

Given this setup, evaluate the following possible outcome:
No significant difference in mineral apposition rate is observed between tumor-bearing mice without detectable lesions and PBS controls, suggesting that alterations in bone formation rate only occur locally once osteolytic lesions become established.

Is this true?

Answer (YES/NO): NO